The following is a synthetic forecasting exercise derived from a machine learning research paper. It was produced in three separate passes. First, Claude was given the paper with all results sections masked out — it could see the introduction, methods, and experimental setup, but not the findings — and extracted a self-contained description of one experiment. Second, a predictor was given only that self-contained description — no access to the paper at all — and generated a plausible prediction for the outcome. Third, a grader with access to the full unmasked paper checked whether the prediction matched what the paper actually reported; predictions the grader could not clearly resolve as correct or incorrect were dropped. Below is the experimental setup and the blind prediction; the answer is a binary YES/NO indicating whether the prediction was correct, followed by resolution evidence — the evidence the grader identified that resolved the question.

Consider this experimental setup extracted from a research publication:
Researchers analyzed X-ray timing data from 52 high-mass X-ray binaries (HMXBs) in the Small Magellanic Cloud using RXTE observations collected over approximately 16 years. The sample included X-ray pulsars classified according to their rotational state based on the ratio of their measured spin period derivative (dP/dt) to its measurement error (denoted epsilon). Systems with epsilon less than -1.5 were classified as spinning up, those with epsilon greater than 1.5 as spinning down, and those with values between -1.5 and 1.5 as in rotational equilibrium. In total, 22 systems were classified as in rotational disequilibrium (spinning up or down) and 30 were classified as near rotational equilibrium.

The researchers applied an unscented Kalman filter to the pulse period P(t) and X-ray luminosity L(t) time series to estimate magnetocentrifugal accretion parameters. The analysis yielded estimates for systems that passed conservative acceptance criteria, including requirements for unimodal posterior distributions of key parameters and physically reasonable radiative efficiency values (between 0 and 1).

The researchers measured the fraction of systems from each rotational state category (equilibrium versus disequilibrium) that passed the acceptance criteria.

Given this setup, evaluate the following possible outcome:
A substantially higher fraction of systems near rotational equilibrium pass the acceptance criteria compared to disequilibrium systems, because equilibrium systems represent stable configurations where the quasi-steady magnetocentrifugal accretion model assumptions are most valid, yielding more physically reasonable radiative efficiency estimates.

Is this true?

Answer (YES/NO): NO